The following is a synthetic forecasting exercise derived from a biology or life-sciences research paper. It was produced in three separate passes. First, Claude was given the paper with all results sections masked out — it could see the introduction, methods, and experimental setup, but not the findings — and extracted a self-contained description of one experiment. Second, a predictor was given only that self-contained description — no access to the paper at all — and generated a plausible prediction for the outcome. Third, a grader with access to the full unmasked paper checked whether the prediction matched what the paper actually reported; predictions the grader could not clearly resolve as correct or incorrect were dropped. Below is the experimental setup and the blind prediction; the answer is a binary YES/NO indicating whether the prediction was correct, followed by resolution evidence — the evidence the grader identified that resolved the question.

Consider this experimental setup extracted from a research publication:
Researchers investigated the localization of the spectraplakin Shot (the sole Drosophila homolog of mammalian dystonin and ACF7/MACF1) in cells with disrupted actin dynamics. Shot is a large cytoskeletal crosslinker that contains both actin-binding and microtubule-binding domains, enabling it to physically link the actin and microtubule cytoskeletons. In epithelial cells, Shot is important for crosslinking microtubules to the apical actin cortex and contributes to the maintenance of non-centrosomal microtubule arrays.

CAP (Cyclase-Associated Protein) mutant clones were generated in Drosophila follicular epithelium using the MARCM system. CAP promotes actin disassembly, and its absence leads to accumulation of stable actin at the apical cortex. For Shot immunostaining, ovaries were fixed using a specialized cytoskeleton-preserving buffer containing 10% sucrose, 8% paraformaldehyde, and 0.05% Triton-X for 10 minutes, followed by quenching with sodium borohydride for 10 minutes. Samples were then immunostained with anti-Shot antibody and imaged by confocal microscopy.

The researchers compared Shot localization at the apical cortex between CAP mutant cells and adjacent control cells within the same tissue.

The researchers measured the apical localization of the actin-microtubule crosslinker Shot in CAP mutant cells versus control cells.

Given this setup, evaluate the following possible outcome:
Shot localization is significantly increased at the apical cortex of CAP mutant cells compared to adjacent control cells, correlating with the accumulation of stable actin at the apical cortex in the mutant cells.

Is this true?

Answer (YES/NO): NO